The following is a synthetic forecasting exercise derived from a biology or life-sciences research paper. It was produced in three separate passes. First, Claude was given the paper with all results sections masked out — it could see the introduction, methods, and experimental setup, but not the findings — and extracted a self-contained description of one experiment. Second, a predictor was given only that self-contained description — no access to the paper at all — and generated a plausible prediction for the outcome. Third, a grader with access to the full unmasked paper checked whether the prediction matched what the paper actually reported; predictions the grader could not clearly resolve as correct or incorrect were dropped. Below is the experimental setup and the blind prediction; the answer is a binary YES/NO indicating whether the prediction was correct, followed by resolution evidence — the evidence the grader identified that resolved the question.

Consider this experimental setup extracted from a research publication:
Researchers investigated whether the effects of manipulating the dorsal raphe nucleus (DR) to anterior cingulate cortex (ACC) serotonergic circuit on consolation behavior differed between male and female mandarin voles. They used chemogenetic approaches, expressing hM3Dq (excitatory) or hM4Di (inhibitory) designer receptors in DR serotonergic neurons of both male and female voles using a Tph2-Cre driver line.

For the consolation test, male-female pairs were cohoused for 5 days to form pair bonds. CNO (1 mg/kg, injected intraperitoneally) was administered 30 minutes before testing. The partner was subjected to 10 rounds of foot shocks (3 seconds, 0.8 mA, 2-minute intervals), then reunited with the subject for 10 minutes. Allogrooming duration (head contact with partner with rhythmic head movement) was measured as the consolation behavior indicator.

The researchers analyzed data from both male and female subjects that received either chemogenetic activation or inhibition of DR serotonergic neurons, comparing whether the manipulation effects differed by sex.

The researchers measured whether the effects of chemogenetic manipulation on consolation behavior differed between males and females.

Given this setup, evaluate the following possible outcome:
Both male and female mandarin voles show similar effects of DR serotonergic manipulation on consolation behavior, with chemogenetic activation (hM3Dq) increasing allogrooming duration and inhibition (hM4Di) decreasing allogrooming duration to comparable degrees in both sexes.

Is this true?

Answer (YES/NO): NO